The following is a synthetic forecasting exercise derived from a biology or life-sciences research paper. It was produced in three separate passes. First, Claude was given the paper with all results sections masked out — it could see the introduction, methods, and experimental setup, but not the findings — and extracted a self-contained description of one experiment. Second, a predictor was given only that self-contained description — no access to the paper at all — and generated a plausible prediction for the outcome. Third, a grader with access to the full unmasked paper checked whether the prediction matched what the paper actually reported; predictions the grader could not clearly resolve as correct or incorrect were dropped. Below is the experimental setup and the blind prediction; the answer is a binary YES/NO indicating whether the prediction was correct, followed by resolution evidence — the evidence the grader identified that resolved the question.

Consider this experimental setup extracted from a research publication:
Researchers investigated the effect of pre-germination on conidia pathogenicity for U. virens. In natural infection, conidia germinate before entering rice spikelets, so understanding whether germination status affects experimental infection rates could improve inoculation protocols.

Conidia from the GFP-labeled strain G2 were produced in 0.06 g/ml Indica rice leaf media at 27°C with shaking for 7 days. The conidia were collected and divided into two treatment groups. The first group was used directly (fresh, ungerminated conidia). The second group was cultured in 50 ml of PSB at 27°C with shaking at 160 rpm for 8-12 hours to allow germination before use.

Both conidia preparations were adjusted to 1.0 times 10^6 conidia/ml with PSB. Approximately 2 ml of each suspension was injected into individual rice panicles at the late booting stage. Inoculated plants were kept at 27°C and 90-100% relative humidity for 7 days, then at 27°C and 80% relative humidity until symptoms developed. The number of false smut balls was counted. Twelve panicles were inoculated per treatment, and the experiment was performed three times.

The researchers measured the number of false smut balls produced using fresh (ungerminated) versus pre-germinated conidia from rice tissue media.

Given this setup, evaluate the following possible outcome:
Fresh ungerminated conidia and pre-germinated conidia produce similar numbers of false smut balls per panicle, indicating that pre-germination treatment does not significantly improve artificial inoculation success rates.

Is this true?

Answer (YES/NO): NO